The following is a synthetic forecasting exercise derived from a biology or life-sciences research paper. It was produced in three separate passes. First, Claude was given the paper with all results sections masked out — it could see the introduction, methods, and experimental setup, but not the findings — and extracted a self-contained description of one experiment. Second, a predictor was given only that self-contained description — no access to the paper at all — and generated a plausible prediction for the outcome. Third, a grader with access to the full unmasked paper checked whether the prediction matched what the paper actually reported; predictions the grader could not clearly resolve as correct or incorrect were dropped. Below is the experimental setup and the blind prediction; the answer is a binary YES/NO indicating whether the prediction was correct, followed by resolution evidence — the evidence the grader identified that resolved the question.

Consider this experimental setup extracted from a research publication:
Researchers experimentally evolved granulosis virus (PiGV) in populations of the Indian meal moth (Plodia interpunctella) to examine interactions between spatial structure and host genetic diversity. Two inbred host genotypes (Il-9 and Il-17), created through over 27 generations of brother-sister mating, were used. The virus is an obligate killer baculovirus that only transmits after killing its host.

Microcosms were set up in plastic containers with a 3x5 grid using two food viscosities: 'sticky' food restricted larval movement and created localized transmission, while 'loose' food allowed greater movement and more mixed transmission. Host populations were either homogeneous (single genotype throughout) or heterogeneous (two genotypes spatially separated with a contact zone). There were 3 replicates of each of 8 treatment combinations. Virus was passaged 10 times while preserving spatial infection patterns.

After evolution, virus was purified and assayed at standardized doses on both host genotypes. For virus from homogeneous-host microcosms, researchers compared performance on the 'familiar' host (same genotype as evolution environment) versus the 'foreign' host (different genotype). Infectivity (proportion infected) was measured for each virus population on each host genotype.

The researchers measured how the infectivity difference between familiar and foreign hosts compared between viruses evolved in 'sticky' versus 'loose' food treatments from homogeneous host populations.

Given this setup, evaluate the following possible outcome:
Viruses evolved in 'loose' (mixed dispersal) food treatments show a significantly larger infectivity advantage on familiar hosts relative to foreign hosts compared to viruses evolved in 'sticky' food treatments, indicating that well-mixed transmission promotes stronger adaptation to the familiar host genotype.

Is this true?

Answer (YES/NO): NO